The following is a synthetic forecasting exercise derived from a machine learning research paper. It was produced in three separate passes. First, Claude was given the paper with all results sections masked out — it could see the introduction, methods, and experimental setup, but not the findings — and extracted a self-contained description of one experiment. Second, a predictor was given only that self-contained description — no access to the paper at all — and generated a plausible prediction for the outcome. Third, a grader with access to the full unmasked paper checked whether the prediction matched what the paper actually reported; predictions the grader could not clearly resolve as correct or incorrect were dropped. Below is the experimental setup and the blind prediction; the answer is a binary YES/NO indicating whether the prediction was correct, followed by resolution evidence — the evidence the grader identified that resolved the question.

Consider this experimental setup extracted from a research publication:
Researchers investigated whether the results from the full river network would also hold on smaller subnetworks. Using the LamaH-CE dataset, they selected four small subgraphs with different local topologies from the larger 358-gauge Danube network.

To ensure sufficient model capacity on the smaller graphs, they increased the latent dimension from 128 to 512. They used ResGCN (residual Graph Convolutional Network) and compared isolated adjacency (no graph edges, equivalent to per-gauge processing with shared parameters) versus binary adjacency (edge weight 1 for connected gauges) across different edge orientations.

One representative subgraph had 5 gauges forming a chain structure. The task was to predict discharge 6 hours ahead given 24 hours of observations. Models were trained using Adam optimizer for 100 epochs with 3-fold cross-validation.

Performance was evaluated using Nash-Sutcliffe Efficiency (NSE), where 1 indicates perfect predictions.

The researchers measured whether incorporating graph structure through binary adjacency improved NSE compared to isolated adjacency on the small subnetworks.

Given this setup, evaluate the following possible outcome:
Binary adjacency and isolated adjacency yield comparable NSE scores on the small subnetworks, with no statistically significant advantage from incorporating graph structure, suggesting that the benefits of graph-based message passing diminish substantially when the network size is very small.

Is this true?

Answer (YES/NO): NO